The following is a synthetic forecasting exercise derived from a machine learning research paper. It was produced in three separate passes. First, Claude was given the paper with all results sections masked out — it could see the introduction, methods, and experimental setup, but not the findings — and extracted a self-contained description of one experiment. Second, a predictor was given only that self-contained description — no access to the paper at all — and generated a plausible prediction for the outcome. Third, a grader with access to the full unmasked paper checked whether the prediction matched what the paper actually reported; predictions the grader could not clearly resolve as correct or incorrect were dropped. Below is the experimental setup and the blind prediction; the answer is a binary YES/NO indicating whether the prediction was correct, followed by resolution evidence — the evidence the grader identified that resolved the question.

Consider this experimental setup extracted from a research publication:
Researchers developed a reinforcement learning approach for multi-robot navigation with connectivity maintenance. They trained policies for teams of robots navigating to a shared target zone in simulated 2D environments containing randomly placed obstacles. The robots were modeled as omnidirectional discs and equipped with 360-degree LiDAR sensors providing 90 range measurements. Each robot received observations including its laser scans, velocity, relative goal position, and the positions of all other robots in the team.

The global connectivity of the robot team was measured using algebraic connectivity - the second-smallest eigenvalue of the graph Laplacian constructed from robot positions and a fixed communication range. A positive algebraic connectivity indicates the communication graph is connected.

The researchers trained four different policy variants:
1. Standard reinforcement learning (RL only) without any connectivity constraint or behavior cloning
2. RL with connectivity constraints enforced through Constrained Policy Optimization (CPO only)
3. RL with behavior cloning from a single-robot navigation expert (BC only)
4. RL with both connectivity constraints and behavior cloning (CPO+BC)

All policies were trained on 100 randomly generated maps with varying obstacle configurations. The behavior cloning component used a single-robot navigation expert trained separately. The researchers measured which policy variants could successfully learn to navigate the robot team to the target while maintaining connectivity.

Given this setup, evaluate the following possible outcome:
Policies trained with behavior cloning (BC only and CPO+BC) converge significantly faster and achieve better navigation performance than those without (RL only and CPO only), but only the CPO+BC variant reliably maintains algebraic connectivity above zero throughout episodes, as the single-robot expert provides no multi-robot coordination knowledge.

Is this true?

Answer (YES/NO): NO